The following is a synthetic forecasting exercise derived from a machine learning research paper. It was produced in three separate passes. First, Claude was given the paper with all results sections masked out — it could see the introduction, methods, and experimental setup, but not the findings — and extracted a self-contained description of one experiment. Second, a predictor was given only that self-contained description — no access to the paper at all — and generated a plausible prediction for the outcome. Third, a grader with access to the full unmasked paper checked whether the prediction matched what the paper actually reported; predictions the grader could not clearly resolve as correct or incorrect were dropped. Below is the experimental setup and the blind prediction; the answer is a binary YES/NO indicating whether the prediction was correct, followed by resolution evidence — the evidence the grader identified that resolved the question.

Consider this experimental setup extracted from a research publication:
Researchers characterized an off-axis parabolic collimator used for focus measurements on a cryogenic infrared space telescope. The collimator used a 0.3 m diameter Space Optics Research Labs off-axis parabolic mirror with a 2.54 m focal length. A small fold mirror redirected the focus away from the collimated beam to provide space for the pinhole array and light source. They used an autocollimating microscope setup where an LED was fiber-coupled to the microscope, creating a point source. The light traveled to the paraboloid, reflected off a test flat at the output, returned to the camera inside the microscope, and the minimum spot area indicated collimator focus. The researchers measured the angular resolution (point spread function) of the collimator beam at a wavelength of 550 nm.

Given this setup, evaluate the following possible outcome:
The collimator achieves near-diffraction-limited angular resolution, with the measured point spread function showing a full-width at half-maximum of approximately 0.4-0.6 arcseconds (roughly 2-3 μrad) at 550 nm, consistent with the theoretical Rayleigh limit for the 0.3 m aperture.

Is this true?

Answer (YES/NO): NO